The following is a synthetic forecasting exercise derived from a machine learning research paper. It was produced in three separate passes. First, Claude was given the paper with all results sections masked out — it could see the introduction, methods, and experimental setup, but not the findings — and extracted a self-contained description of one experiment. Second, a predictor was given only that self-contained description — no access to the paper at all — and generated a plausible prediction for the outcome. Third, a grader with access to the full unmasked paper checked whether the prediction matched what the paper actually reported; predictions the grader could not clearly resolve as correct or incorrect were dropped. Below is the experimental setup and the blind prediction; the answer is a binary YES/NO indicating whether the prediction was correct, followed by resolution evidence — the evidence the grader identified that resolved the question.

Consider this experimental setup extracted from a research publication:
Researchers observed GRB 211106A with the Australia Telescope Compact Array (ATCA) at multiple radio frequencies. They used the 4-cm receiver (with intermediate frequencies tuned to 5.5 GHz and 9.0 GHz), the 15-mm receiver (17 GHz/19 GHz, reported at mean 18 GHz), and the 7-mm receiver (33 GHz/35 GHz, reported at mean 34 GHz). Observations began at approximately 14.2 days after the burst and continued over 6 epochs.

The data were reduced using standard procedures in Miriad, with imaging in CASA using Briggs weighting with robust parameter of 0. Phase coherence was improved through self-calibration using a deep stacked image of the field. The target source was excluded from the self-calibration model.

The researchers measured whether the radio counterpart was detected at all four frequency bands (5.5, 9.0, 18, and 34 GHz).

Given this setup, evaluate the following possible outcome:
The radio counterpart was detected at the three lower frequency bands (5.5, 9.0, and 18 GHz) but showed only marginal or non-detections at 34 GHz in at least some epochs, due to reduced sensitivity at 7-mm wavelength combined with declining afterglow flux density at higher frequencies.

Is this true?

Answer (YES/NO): YES